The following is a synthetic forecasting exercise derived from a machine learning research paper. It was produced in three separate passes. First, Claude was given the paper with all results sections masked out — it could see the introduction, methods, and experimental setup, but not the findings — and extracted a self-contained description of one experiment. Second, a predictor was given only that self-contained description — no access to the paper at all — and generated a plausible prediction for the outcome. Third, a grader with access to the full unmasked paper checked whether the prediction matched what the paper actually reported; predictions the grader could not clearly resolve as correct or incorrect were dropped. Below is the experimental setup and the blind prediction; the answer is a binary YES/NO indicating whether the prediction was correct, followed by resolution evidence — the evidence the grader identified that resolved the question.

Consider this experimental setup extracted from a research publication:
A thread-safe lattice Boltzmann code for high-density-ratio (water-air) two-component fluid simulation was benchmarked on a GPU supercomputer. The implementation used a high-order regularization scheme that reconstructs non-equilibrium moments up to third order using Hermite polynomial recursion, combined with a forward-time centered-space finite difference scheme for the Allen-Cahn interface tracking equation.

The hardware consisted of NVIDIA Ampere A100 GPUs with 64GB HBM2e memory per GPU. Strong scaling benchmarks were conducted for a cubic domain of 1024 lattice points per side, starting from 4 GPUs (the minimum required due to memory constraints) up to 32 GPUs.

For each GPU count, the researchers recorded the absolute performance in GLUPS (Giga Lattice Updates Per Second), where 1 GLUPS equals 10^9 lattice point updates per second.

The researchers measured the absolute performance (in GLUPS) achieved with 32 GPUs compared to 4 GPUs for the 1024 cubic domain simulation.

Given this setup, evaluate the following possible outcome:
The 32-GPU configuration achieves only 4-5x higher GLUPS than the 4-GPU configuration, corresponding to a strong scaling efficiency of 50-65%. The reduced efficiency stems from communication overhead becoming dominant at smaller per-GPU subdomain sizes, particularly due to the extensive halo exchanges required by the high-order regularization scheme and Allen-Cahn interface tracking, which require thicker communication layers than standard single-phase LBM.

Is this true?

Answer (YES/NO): NO